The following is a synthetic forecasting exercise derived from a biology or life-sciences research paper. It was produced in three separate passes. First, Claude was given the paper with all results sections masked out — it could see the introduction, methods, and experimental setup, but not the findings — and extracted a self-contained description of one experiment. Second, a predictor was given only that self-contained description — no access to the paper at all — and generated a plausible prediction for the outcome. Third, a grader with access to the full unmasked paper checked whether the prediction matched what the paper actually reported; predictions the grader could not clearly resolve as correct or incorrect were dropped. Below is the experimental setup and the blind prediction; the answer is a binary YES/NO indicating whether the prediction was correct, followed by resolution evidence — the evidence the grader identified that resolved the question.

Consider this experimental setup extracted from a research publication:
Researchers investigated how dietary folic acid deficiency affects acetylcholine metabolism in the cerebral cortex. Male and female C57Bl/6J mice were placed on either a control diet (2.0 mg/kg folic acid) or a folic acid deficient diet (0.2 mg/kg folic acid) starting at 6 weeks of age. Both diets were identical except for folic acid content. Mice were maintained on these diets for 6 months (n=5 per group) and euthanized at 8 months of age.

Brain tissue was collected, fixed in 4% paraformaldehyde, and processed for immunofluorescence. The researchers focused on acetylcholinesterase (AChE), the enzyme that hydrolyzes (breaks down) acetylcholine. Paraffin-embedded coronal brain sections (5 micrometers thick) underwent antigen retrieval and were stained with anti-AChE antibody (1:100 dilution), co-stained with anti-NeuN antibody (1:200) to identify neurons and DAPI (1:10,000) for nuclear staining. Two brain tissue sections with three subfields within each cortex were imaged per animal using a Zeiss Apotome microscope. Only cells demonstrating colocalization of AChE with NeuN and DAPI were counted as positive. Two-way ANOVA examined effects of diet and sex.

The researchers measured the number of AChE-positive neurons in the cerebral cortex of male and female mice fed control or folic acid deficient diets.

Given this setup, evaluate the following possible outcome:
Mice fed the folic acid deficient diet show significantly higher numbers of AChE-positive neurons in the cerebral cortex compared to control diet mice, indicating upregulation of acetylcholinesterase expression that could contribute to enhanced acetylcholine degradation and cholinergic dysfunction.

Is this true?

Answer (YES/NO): NO